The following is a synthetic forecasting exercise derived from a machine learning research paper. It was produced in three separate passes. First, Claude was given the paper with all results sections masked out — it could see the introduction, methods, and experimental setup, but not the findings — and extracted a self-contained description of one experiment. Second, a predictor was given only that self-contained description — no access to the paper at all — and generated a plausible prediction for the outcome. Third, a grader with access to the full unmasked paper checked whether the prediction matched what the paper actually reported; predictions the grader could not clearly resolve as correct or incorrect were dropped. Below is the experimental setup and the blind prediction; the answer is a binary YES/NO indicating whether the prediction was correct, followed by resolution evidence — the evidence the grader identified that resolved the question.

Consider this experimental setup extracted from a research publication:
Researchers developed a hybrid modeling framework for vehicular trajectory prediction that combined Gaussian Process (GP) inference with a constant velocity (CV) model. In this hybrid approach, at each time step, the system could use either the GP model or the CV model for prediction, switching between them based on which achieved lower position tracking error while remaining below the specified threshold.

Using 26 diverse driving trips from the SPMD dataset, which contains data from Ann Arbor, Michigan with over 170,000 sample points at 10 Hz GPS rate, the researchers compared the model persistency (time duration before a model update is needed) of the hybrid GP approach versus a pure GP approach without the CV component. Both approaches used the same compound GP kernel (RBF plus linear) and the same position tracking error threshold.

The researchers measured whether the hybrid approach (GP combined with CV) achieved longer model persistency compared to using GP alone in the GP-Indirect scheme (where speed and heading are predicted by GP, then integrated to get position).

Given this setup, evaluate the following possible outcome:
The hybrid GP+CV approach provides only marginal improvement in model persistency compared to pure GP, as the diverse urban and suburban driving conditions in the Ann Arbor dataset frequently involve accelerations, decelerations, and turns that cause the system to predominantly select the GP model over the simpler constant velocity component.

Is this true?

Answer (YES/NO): YES